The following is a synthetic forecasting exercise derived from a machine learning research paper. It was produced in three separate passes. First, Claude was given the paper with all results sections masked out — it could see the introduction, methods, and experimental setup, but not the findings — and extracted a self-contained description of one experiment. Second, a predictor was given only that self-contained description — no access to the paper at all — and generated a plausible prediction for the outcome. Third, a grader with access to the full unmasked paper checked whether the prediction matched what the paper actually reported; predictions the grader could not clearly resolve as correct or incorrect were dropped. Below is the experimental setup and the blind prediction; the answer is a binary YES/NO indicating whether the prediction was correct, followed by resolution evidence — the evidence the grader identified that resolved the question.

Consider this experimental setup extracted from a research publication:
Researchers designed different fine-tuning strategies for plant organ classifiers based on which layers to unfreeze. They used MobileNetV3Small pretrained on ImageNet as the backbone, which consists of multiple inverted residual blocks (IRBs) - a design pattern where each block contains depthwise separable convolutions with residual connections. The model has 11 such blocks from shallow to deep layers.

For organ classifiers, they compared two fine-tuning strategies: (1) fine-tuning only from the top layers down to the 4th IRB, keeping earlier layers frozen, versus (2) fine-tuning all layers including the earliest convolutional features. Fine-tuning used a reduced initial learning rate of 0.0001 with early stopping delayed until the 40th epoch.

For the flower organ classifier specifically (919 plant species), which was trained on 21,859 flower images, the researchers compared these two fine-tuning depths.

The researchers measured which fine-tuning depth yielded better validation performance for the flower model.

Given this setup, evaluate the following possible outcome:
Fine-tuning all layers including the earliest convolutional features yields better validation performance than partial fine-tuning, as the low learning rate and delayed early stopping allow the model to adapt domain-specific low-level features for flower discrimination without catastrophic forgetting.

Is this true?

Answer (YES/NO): YES